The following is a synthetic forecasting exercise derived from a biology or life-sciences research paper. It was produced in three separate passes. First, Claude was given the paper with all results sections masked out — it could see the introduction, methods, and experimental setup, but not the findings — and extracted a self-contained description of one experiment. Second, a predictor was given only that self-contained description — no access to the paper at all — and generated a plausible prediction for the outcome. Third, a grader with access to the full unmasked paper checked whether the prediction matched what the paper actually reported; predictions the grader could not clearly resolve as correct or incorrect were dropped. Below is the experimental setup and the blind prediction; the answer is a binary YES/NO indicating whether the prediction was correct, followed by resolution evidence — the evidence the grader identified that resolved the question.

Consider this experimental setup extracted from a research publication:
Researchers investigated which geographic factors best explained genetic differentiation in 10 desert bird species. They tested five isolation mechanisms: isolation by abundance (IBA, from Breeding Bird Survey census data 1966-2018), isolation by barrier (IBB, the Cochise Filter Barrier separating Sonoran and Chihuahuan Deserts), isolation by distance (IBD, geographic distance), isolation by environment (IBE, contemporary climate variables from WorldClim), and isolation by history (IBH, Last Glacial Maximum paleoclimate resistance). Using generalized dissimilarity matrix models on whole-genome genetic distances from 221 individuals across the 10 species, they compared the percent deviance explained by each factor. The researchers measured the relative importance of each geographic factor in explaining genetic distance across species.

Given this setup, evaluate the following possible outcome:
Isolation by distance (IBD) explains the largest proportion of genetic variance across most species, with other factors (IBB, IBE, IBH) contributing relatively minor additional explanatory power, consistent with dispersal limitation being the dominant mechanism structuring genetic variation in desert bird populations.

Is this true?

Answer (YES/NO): NO